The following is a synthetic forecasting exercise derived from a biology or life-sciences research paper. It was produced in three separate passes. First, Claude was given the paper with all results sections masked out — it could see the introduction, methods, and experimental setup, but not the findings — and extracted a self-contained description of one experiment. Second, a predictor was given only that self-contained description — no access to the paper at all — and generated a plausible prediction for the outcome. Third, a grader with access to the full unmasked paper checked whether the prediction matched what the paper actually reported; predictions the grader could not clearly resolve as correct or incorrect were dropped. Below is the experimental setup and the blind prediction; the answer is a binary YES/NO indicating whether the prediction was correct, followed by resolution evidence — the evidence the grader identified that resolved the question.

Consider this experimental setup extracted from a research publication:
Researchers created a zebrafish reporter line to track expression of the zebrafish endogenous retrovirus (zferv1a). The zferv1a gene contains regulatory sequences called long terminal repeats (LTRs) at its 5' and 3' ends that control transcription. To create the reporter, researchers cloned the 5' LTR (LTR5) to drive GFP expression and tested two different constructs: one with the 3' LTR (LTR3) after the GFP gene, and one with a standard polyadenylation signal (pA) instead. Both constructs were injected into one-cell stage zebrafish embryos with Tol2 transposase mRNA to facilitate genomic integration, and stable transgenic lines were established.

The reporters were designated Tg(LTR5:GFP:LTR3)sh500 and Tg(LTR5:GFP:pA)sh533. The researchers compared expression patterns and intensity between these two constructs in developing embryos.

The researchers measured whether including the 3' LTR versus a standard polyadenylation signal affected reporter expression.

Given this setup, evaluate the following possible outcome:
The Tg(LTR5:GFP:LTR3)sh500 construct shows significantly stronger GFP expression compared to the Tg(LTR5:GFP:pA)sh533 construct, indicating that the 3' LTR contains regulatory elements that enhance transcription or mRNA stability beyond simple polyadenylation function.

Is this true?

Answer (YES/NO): NO